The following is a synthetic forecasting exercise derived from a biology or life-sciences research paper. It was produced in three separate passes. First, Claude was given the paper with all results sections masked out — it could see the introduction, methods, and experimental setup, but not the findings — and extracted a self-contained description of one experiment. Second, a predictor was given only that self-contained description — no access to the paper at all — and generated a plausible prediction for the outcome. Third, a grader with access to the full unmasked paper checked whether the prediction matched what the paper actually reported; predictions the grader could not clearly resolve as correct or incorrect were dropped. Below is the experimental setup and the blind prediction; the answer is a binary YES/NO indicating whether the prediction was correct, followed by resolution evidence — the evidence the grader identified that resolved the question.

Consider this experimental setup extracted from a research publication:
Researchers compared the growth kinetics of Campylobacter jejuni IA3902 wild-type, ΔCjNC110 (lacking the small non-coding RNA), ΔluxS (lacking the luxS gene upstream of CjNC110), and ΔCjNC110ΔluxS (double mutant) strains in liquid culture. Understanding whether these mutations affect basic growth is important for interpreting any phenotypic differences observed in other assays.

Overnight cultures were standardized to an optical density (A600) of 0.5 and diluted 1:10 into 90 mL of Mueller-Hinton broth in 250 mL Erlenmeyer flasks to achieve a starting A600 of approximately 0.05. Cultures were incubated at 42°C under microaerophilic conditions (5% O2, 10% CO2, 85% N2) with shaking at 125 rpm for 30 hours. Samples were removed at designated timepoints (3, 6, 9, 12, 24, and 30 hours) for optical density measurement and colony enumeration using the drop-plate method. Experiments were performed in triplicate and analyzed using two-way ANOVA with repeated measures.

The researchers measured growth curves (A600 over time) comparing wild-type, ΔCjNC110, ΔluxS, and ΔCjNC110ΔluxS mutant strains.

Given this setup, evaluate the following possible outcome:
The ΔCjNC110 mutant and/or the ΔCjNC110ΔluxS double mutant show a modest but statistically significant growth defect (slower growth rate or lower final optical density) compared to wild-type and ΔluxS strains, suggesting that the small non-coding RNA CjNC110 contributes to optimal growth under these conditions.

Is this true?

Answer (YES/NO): NO